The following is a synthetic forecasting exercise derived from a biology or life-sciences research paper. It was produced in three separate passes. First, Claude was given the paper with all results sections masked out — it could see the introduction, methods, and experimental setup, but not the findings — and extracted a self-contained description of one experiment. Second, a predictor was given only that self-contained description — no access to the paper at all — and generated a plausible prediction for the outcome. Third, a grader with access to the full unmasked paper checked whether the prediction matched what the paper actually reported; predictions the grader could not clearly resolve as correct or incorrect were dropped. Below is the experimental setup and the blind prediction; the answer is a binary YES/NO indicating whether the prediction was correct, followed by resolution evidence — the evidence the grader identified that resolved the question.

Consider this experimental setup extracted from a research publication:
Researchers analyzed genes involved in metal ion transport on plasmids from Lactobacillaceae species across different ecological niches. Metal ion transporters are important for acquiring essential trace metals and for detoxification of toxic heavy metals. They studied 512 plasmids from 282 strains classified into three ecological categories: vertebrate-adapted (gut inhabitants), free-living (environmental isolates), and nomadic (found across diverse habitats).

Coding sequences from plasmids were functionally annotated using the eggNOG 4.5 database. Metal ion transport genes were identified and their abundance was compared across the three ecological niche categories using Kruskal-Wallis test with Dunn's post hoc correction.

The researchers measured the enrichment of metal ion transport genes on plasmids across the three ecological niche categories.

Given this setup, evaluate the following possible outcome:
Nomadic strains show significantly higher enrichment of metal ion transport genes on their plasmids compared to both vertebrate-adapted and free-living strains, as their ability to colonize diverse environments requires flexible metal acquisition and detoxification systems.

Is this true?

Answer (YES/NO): NO